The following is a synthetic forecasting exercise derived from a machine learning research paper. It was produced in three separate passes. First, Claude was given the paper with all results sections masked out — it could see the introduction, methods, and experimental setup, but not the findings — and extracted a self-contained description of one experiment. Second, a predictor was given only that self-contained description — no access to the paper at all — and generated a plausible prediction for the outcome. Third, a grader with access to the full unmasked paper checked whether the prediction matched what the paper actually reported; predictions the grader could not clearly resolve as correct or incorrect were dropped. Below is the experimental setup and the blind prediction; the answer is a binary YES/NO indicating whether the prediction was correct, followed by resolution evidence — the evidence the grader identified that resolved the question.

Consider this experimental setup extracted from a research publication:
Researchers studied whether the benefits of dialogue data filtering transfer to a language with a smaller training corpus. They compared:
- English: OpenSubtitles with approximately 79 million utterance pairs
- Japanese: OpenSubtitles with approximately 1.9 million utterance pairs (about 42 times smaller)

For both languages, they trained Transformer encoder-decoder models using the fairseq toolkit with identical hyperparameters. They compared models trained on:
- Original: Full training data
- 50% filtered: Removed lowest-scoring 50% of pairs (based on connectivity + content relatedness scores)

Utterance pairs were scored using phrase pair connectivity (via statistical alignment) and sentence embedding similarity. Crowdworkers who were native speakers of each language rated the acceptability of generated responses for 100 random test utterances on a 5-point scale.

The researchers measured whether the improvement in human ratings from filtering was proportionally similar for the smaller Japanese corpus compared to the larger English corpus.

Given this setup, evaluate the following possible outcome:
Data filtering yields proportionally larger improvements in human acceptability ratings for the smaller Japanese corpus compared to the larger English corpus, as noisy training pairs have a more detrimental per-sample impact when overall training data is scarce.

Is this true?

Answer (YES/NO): NO